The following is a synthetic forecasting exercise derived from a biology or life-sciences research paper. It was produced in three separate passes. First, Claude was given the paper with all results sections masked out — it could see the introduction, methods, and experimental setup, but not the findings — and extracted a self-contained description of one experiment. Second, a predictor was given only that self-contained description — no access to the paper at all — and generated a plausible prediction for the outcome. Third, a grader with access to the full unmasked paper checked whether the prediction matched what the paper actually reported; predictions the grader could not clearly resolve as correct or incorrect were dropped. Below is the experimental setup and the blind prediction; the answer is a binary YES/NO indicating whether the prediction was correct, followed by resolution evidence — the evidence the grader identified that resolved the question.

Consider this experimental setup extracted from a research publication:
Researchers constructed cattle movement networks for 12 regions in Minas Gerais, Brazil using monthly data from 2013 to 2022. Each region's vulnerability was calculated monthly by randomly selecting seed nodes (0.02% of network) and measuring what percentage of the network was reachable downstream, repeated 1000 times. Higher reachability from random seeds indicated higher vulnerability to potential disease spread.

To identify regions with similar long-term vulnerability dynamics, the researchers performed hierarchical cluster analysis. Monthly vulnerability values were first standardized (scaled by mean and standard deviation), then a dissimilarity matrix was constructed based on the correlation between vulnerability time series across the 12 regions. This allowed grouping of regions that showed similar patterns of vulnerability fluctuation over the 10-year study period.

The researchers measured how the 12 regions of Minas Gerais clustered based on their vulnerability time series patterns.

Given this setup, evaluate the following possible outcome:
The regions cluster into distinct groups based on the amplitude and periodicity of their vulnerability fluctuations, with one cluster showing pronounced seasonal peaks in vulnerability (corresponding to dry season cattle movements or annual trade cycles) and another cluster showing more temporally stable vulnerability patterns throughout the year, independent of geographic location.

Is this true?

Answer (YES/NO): NO